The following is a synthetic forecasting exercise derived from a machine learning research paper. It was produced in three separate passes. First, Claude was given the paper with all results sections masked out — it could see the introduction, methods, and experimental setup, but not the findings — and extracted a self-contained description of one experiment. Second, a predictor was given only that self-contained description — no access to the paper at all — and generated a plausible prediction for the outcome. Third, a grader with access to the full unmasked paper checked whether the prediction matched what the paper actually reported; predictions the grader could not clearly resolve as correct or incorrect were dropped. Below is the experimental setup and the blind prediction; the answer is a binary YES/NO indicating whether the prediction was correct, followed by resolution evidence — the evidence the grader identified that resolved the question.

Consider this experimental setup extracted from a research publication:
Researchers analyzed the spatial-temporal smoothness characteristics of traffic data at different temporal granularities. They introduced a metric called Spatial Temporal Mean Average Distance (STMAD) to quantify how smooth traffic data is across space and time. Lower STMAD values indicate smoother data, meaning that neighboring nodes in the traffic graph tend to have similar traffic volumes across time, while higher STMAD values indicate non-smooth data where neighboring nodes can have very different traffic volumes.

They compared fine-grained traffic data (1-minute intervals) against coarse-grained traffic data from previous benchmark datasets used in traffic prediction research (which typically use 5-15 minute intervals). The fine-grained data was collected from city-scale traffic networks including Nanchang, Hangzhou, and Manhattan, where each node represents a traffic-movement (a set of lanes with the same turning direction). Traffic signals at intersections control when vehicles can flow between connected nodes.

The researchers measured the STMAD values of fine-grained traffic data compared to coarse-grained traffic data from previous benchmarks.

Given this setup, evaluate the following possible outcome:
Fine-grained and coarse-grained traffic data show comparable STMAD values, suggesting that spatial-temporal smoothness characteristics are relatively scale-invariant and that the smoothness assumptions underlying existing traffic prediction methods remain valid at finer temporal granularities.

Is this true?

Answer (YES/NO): NO